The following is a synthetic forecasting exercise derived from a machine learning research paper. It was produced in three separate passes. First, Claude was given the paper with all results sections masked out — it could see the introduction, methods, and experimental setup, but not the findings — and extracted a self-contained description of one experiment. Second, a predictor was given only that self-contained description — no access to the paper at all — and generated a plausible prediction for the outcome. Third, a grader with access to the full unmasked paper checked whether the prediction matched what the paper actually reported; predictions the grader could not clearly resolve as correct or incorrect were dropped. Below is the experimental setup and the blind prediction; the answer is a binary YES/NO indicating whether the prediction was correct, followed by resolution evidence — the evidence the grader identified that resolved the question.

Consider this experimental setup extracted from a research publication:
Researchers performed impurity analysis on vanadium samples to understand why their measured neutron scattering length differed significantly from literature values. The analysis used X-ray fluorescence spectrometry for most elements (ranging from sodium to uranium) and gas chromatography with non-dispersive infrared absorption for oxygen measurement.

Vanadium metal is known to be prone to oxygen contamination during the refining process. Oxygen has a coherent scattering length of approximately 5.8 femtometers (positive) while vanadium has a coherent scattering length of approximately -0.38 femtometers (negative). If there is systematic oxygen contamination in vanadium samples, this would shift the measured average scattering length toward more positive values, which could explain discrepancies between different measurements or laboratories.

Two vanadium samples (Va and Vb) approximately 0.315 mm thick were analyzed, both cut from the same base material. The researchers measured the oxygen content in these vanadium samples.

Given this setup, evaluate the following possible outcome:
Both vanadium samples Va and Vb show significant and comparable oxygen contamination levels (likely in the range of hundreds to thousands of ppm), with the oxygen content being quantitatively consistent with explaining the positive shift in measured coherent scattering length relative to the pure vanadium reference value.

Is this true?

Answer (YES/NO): NO